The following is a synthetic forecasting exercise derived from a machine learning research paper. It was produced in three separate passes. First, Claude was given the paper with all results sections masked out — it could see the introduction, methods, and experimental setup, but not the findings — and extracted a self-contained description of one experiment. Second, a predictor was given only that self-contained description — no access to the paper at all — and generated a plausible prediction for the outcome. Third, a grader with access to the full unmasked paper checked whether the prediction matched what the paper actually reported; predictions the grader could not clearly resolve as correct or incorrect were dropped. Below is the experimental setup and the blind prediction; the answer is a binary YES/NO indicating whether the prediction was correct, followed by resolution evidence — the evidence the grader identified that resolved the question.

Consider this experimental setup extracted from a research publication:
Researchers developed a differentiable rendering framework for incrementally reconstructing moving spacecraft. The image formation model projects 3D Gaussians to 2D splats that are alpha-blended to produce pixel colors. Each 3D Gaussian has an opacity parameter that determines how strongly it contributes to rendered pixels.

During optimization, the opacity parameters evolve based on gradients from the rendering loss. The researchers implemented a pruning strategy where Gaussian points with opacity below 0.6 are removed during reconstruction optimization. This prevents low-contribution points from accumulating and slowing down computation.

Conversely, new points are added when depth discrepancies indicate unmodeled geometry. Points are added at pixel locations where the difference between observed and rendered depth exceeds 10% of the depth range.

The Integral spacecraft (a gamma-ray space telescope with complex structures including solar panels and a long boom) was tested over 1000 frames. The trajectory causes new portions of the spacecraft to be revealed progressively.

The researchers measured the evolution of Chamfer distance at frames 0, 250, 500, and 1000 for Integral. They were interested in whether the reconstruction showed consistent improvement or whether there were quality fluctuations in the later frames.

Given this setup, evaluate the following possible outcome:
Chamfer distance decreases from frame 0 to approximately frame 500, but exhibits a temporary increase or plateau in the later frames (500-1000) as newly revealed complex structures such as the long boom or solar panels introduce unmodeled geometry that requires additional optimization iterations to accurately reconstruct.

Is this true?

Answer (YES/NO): NO